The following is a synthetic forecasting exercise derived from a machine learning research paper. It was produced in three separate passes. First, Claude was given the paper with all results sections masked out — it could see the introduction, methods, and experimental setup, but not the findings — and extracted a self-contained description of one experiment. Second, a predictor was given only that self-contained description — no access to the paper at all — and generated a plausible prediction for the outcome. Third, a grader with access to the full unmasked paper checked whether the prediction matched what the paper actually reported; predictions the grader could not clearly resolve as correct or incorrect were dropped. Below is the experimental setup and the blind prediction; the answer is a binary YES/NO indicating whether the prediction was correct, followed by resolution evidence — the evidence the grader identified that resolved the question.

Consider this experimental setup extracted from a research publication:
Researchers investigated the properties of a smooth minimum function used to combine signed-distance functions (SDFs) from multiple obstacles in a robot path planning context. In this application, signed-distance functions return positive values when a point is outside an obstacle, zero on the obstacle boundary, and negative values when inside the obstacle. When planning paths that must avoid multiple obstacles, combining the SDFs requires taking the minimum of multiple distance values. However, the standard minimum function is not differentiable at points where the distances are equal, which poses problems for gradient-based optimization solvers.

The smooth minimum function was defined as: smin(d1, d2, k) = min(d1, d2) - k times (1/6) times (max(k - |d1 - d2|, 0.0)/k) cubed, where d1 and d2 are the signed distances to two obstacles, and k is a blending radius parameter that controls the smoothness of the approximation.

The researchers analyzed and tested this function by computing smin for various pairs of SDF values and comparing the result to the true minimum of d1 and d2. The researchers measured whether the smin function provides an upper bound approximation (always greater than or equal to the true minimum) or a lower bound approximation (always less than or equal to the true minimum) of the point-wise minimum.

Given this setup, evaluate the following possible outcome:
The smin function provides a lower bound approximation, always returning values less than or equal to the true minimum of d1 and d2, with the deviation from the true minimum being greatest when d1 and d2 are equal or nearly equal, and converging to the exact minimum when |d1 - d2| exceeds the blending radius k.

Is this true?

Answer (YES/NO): YES